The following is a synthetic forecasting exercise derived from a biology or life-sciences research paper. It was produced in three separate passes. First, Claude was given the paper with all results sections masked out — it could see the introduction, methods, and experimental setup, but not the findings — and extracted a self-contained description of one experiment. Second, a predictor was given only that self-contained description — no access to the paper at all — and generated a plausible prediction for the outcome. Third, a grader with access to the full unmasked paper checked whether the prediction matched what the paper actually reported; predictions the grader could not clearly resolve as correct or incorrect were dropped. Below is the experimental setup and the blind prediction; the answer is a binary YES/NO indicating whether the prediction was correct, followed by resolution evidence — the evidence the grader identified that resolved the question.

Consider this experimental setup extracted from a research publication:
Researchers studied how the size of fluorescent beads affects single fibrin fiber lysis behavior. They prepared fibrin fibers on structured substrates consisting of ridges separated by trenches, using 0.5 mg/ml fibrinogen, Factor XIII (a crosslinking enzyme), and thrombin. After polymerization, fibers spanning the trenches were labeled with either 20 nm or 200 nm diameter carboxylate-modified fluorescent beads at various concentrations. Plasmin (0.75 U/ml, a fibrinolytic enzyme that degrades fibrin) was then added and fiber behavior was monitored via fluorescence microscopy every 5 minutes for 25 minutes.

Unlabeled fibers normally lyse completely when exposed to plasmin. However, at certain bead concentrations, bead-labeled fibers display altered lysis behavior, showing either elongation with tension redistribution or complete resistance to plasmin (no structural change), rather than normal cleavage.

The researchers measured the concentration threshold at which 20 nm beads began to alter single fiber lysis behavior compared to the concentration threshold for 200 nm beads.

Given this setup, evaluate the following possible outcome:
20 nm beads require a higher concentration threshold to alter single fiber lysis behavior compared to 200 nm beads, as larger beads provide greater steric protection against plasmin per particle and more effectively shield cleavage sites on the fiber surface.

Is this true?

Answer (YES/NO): YES